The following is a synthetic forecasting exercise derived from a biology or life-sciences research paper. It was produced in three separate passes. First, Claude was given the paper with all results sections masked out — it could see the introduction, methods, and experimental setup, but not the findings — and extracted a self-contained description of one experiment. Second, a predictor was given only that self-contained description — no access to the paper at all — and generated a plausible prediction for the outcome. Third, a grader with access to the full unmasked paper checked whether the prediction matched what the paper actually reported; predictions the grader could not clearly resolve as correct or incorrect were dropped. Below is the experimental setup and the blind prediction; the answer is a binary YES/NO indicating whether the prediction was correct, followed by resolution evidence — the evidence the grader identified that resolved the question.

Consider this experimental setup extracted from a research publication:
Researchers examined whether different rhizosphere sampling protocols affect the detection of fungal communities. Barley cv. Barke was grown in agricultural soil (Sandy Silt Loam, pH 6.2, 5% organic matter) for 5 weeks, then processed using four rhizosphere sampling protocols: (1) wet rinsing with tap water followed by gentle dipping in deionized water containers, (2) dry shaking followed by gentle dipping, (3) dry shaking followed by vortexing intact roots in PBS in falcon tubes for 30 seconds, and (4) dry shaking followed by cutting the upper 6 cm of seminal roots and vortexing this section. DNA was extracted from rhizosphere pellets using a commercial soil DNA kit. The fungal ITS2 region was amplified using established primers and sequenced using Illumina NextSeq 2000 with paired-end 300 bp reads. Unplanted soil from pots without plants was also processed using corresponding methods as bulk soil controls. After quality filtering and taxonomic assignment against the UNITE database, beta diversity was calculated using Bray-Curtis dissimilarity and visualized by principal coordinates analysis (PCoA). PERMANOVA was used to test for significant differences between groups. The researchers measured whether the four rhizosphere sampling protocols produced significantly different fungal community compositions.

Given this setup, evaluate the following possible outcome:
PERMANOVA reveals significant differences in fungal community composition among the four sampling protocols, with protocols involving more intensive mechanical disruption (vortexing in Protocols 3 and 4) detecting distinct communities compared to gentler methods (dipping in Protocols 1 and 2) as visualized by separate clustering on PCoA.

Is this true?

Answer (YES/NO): NO